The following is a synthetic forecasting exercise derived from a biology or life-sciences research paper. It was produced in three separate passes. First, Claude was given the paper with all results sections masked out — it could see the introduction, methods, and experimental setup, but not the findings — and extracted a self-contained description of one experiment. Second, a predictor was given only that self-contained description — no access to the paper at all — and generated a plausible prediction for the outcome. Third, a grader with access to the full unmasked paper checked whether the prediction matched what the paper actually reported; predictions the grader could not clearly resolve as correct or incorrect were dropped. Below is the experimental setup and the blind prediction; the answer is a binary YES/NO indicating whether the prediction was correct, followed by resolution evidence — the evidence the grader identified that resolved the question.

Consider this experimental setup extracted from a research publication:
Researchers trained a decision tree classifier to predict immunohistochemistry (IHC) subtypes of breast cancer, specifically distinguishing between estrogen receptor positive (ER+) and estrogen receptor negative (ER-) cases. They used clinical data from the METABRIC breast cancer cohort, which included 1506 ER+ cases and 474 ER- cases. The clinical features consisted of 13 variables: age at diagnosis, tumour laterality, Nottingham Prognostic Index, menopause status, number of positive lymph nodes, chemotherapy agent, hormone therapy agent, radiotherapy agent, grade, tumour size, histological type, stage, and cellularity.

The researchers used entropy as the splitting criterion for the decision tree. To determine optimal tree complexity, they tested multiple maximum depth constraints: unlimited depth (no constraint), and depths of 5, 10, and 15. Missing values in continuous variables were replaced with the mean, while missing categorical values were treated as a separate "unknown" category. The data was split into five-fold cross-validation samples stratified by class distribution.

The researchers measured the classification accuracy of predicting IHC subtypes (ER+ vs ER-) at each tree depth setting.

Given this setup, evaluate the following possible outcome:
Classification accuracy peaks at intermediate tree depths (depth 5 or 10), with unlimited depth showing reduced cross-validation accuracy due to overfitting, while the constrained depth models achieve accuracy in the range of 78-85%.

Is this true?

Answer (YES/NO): YES